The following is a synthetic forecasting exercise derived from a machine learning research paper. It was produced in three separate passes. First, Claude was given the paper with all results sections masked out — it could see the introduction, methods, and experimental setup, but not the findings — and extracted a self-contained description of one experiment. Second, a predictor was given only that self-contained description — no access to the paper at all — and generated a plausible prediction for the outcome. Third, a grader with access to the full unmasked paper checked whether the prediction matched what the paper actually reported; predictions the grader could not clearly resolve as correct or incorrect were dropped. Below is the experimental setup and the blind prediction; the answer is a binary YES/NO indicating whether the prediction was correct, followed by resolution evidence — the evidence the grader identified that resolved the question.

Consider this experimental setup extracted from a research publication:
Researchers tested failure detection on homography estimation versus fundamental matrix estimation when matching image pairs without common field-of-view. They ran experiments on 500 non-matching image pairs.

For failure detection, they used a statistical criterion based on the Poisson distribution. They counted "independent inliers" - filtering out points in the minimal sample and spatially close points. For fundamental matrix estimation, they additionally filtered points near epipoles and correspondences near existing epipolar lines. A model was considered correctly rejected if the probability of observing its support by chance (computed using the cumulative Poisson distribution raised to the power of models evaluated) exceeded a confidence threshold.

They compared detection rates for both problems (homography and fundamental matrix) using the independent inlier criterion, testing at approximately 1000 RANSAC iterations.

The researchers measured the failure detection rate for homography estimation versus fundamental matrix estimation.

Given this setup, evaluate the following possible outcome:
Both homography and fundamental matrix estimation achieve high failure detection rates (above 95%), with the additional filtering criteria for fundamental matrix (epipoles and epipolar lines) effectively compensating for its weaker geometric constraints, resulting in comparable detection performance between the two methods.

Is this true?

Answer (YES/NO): YES